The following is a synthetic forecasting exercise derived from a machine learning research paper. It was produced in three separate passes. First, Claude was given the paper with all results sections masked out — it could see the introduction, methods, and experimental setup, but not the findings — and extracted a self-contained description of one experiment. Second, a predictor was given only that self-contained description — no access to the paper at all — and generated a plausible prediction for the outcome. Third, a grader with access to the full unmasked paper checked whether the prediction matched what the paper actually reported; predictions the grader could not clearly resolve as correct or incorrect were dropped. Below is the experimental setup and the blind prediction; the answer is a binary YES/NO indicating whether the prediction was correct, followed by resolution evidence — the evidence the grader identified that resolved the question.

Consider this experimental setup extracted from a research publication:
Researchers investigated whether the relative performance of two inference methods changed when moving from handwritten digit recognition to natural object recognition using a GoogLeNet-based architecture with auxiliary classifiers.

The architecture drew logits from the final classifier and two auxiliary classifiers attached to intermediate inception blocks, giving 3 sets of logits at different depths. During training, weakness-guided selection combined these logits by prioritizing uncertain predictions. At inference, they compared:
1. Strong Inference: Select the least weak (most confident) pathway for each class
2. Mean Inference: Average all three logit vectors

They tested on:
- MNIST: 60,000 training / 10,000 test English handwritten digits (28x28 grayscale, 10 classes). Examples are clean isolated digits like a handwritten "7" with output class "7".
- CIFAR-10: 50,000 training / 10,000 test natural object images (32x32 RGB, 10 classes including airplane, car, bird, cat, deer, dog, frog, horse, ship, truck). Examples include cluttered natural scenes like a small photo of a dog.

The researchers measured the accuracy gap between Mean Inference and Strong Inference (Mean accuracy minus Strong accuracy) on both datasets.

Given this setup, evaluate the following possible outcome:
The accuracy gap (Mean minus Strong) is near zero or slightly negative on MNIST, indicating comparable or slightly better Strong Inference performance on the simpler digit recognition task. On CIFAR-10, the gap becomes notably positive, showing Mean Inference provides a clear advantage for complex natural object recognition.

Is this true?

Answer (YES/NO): NO